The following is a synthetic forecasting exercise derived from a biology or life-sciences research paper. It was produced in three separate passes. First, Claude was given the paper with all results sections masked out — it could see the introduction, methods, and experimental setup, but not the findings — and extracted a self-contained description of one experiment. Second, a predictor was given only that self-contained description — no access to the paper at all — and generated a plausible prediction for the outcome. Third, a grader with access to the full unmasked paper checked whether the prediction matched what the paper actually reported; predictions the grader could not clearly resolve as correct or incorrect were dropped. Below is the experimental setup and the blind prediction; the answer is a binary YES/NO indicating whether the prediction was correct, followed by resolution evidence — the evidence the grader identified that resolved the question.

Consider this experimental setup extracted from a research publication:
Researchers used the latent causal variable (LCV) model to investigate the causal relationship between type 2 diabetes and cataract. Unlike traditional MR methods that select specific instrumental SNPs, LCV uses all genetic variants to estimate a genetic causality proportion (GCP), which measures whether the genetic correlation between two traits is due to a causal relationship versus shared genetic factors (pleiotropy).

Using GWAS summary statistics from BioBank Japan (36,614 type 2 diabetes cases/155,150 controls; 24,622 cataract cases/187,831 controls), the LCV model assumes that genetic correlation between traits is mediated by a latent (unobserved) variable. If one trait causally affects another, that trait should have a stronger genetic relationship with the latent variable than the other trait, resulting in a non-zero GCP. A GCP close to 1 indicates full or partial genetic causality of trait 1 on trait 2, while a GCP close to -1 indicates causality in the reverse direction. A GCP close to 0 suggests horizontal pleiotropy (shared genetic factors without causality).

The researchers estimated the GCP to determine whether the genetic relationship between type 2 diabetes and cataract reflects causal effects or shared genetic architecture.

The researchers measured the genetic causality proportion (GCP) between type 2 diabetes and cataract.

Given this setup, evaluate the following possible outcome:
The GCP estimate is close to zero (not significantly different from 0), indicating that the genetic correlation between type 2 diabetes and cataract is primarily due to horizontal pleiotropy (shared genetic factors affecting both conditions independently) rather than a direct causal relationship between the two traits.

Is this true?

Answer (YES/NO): NO